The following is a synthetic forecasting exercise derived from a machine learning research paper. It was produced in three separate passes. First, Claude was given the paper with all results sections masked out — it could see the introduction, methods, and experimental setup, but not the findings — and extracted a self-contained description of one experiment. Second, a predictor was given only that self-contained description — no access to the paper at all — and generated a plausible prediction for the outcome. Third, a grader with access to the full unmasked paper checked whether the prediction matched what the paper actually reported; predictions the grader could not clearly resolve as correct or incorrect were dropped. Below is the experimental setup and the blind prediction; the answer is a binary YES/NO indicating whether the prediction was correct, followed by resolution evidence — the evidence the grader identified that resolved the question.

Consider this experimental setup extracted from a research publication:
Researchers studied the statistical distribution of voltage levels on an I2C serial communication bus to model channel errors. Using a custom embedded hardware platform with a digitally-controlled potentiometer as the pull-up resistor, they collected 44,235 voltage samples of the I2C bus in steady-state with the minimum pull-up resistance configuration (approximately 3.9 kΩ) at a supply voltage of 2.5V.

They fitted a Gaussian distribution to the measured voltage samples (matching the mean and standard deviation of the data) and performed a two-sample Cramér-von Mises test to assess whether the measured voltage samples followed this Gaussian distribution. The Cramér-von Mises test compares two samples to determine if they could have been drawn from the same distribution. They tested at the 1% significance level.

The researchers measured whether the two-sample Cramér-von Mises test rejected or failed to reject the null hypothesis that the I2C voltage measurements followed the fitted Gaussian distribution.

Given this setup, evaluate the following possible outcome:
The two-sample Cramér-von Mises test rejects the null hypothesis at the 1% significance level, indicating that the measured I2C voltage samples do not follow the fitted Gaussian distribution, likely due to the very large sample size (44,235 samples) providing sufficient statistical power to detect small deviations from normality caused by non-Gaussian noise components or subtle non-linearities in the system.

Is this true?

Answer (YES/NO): YES